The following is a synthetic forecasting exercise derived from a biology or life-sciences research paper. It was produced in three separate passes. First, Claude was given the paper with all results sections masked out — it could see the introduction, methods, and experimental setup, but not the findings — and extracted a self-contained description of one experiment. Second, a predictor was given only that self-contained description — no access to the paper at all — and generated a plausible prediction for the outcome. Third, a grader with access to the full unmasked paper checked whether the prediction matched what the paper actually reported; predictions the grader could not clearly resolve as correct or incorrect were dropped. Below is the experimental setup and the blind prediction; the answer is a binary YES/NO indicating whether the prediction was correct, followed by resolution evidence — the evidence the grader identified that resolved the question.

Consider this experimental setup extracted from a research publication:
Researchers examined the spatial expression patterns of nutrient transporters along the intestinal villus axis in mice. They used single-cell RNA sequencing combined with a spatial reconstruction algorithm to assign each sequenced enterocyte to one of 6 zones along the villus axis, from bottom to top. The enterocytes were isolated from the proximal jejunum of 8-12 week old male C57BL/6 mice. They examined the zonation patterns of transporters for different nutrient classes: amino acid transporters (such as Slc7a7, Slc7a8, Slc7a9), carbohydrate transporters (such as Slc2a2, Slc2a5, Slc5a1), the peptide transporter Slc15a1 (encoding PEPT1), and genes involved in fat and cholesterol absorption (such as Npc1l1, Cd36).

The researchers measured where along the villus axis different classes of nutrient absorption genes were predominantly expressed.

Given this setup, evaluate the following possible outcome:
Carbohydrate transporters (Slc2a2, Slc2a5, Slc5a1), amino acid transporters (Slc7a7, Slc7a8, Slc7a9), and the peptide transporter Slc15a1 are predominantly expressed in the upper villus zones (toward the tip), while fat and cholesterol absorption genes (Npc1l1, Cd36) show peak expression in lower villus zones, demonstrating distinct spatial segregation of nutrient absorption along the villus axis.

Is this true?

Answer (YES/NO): NO